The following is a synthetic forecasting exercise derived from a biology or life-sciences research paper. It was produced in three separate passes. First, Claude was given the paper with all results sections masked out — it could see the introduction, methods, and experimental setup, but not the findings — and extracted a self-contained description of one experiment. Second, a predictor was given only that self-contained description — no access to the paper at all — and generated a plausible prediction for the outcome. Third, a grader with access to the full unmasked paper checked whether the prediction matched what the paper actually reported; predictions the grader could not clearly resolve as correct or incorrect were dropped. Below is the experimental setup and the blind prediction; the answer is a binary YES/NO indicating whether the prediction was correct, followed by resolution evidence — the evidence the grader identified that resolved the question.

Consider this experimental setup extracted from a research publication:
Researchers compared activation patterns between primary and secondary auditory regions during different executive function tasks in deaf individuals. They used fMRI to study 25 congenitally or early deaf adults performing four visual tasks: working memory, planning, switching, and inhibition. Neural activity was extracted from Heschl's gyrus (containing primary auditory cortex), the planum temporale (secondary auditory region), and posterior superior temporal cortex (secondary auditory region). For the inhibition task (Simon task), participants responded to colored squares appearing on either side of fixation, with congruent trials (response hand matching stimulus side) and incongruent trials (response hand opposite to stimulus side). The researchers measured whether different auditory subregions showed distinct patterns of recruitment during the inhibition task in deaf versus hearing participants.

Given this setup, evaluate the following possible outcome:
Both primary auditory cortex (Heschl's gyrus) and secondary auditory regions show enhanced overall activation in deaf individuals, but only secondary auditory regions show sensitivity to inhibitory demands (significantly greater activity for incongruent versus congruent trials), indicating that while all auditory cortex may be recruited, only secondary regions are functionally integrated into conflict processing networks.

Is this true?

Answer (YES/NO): NO